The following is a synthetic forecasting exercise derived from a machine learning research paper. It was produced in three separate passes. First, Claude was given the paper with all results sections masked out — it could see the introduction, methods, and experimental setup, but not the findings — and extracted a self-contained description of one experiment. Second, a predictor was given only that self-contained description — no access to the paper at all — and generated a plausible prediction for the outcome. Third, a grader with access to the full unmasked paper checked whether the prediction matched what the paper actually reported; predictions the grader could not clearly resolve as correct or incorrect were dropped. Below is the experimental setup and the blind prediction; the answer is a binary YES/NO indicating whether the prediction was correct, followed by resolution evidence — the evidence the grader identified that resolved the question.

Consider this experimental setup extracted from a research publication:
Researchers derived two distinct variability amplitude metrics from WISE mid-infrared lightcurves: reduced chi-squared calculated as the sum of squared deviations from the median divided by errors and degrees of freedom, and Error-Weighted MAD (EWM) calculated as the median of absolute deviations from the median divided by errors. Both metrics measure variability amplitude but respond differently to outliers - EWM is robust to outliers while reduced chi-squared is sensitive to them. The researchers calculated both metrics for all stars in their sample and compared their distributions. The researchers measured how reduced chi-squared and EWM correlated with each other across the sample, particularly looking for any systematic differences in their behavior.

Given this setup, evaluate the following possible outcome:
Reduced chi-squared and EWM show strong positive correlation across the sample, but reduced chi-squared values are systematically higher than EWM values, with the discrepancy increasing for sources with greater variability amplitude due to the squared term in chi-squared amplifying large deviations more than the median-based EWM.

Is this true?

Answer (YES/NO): NO